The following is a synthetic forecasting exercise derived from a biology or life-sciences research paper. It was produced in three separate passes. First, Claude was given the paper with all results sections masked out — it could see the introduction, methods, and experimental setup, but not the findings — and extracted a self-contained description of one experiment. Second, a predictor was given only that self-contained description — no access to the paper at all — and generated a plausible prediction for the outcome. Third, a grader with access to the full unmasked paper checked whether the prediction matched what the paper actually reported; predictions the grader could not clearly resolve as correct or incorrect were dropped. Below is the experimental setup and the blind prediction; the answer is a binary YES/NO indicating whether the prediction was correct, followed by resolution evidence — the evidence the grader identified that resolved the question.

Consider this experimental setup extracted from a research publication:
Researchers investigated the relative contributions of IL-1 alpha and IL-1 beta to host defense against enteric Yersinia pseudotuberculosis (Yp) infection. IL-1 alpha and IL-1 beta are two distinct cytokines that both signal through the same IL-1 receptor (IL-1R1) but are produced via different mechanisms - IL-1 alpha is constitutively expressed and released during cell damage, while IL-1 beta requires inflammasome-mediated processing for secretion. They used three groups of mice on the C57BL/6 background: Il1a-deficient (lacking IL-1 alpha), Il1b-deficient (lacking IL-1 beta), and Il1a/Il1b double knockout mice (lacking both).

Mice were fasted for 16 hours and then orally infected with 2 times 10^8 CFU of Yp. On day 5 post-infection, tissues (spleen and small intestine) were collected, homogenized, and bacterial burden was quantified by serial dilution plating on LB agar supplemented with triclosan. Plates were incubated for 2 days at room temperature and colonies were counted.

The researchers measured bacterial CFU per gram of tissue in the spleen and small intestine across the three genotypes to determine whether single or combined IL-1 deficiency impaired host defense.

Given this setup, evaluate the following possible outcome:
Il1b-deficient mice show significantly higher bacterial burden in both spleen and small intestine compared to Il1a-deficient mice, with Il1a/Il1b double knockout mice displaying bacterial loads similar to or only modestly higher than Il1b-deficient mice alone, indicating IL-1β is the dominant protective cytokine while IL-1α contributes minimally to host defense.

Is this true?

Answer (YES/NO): NO